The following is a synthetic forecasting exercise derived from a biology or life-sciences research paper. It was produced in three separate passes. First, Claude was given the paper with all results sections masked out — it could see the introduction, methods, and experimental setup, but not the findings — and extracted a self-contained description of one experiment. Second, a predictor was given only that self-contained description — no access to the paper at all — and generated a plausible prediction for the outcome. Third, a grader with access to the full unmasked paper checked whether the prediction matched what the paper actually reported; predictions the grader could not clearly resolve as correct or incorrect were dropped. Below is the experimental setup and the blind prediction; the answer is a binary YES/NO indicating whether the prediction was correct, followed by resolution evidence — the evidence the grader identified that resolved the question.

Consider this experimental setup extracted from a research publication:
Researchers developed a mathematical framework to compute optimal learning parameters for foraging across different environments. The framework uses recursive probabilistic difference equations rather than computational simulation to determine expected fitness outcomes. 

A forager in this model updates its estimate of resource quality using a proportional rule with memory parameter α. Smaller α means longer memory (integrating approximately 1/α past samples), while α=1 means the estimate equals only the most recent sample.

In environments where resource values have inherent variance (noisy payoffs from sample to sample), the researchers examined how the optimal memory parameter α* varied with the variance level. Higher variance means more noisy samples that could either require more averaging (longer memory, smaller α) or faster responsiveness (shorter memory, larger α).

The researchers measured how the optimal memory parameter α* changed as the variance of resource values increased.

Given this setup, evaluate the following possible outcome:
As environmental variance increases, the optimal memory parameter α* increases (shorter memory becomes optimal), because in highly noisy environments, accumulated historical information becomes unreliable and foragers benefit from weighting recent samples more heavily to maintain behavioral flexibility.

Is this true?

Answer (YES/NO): NO